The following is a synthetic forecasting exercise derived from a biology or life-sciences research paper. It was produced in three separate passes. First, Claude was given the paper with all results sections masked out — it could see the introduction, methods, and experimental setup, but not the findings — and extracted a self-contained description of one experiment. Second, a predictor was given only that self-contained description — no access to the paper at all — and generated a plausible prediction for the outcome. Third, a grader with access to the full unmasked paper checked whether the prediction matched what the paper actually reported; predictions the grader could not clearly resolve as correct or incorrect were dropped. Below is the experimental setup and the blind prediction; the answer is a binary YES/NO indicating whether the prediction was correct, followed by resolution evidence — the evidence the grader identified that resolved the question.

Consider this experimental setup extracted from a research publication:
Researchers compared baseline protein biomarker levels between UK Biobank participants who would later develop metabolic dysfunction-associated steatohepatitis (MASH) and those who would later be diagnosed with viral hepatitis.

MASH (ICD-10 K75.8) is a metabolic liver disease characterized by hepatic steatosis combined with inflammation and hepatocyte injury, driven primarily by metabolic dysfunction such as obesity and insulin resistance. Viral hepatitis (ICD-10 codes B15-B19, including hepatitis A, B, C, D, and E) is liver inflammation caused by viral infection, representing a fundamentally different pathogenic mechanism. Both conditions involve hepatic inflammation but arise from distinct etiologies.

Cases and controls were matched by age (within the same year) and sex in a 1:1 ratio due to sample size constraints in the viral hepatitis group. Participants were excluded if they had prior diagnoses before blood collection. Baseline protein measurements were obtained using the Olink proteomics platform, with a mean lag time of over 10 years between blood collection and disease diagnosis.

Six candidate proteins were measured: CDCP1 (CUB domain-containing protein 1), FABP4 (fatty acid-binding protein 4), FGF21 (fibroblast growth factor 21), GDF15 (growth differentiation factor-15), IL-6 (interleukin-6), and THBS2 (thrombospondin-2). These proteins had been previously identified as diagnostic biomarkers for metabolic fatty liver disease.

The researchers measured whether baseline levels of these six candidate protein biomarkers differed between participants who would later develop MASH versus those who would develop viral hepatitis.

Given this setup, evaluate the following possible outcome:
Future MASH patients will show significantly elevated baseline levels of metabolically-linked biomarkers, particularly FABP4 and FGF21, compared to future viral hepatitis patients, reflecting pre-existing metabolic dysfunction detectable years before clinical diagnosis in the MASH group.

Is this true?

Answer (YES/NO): NO